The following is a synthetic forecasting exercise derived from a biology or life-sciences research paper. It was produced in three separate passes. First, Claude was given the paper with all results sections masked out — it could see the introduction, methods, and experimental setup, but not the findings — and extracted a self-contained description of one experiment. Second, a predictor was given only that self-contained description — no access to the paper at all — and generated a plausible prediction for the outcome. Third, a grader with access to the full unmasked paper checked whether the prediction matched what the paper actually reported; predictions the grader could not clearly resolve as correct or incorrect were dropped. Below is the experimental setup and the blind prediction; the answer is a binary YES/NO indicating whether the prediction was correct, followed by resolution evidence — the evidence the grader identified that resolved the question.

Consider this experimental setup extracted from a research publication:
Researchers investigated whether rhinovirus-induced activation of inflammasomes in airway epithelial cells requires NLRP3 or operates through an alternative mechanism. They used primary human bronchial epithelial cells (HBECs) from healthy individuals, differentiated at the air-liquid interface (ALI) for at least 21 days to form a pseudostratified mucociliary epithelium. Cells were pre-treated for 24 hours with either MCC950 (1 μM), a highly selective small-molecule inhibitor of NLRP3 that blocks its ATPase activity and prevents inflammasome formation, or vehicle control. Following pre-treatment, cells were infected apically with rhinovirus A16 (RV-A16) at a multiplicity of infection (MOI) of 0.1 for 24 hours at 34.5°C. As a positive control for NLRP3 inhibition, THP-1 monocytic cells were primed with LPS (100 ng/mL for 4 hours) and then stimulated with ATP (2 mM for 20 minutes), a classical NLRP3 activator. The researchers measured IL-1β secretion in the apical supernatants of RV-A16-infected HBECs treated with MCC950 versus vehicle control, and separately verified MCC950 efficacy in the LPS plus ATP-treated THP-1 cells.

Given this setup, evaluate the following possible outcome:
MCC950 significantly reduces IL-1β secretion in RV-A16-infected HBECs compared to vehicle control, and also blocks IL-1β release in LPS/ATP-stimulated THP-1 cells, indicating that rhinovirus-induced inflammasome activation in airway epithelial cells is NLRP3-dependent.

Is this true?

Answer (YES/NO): NO